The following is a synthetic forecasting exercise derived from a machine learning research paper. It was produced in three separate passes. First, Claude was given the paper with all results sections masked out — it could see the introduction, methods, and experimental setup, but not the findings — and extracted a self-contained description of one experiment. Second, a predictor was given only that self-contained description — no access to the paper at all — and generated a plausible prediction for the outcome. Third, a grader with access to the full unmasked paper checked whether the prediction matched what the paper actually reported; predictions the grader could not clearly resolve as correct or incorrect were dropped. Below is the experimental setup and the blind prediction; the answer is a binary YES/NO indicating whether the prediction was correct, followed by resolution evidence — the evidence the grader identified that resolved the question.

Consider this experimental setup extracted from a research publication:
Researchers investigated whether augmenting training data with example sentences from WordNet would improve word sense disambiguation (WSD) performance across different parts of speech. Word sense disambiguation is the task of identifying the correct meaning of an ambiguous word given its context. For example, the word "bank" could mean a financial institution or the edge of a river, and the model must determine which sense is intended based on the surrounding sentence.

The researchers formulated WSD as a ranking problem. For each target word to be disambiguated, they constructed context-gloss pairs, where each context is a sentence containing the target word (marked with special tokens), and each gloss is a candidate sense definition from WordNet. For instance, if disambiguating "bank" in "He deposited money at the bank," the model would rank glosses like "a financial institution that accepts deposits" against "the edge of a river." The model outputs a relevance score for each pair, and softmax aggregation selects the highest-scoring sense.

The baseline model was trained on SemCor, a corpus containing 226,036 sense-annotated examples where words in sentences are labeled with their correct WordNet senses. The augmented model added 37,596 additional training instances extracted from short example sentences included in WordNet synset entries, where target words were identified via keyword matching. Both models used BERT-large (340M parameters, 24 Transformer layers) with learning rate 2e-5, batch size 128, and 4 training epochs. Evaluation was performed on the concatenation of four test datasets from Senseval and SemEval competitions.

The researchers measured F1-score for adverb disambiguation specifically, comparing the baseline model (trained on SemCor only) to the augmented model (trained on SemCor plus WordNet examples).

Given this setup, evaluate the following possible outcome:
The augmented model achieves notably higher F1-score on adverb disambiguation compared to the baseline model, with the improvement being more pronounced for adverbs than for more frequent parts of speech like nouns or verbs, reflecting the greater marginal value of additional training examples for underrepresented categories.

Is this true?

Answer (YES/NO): NO